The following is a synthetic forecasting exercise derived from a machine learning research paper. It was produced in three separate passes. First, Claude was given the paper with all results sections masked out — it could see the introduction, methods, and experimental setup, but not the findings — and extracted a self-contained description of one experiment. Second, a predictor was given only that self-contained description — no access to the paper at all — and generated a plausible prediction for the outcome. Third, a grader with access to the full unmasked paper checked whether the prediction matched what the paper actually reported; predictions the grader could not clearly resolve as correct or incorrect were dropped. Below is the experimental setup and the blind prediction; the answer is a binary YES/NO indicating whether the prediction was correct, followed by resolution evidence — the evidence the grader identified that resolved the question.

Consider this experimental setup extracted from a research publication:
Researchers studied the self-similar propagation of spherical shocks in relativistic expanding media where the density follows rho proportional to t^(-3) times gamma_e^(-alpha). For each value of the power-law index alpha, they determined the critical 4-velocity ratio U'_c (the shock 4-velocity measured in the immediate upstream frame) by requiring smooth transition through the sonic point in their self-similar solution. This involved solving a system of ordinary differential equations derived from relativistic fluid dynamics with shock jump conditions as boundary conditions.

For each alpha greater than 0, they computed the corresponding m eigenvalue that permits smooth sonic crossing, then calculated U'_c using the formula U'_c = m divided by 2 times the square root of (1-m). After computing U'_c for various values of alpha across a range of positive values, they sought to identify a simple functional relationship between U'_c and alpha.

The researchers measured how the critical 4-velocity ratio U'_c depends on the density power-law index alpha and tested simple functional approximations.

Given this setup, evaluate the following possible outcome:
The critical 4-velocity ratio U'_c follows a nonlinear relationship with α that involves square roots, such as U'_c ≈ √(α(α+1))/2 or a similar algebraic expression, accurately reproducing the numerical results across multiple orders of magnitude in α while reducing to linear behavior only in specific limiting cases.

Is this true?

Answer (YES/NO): NO